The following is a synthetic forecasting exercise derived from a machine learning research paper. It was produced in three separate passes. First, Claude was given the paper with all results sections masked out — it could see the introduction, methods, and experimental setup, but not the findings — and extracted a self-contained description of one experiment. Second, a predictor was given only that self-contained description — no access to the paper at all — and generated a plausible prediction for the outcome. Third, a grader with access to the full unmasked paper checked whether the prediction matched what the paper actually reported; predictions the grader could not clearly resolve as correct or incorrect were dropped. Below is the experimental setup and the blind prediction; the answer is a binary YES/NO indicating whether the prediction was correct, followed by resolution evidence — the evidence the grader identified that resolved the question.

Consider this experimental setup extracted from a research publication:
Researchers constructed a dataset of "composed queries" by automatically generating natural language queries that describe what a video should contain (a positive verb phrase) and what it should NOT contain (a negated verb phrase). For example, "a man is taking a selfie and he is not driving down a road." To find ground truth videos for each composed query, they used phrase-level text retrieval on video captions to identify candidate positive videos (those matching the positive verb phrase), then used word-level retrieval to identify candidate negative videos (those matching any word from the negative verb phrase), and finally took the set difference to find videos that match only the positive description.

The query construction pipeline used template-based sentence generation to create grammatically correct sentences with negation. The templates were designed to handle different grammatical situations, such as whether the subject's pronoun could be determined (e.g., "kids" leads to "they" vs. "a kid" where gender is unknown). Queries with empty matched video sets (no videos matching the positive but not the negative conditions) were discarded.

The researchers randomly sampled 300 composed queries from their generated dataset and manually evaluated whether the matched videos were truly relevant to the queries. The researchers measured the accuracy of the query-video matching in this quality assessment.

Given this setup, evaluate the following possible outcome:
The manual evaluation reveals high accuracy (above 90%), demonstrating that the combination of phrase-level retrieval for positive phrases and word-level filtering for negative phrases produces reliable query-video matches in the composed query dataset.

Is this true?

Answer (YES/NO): NO